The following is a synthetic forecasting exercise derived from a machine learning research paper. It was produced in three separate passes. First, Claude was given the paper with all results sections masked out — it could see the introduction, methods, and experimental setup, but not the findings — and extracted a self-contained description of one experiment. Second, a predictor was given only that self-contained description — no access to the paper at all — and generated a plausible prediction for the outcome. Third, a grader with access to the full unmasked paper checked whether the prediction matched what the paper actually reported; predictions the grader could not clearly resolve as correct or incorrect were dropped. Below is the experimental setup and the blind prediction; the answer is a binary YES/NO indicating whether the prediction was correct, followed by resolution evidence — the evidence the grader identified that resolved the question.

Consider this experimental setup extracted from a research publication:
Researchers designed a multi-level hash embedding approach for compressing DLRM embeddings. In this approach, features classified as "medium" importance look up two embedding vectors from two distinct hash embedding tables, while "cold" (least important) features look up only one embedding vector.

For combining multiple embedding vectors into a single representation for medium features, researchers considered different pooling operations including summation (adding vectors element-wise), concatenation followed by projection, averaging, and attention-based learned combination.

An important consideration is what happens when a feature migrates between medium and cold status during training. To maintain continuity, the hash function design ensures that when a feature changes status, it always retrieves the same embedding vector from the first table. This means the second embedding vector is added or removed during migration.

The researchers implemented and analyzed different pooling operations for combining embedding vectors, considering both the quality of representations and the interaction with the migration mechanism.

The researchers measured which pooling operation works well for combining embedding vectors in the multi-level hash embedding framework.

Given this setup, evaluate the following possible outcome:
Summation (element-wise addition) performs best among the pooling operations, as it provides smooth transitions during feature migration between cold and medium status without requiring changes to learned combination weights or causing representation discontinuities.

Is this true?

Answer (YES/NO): NO